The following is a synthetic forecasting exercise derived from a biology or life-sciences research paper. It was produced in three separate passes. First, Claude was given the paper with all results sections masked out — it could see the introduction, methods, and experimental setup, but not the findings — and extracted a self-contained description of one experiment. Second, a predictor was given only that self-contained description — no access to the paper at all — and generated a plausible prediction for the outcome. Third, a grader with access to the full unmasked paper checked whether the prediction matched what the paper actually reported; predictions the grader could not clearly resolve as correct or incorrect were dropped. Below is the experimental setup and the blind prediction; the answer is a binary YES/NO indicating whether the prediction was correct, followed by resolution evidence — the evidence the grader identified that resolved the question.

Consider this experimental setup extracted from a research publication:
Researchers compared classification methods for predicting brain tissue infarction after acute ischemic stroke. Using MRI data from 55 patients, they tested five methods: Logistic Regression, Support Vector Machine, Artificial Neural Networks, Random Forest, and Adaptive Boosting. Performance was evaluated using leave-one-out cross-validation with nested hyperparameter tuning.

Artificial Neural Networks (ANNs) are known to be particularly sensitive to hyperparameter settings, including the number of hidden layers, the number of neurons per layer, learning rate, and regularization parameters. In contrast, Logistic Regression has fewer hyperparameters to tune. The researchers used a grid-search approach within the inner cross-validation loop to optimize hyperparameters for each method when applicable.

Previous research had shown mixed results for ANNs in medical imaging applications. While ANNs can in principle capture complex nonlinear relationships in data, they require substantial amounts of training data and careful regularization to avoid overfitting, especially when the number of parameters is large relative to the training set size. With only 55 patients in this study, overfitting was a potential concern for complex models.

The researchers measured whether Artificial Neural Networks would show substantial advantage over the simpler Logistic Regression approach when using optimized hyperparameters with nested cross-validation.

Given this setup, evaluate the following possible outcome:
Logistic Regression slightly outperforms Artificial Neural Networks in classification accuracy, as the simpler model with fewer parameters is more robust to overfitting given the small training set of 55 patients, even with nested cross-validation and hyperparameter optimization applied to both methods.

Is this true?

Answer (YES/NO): NO